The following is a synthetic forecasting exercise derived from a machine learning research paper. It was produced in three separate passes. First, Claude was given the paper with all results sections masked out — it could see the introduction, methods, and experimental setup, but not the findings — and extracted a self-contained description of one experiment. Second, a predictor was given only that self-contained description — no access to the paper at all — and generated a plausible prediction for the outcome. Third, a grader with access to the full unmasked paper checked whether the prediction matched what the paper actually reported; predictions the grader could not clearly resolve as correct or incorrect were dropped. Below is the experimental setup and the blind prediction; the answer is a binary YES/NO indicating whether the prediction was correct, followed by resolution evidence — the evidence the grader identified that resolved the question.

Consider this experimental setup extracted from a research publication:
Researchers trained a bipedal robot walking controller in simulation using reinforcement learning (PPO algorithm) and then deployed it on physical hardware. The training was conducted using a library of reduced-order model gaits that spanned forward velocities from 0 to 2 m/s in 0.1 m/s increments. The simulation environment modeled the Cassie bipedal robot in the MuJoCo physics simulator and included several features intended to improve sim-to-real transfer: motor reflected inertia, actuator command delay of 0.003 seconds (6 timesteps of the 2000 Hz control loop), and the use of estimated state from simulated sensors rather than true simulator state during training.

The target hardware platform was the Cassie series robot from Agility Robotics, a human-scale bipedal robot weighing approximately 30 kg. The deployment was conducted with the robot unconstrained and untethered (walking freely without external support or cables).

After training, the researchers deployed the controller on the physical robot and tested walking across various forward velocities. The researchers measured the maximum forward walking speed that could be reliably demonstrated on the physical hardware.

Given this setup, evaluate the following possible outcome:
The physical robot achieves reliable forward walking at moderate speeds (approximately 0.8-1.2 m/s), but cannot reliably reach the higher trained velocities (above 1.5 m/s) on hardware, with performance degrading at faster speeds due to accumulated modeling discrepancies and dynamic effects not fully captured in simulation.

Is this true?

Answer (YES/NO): YES